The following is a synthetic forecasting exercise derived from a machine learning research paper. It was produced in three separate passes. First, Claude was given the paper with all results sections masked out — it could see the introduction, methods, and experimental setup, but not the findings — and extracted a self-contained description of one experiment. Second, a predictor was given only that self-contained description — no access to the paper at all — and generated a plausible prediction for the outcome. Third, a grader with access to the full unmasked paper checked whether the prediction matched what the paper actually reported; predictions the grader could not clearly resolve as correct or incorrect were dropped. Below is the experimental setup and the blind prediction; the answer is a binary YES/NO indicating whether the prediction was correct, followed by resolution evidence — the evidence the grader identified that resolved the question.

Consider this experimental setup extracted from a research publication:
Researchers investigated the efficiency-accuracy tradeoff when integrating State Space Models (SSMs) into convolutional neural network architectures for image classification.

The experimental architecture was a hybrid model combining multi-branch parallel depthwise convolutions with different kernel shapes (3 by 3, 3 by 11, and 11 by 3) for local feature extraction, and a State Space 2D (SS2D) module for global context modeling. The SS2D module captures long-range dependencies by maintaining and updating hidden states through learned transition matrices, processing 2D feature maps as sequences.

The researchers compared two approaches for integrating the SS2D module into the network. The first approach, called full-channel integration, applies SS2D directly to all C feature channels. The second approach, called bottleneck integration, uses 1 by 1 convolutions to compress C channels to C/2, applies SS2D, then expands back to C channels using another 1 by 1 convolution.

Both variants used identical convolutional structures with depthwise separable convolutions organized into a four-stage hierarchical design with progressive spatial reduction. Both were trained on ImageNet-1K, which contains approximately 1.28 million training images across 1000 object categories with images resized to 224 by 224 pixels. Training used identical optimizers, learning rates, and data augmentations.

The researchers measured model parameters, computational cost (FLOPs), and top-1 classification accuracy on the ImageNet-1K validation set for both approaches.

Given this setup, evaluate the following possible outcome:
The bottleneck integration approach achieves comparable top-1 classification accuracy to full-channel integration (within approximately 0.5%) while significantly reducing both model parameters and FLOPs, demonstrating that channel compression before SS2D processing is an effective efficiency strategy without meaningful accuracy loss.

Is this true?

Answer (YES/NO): YES